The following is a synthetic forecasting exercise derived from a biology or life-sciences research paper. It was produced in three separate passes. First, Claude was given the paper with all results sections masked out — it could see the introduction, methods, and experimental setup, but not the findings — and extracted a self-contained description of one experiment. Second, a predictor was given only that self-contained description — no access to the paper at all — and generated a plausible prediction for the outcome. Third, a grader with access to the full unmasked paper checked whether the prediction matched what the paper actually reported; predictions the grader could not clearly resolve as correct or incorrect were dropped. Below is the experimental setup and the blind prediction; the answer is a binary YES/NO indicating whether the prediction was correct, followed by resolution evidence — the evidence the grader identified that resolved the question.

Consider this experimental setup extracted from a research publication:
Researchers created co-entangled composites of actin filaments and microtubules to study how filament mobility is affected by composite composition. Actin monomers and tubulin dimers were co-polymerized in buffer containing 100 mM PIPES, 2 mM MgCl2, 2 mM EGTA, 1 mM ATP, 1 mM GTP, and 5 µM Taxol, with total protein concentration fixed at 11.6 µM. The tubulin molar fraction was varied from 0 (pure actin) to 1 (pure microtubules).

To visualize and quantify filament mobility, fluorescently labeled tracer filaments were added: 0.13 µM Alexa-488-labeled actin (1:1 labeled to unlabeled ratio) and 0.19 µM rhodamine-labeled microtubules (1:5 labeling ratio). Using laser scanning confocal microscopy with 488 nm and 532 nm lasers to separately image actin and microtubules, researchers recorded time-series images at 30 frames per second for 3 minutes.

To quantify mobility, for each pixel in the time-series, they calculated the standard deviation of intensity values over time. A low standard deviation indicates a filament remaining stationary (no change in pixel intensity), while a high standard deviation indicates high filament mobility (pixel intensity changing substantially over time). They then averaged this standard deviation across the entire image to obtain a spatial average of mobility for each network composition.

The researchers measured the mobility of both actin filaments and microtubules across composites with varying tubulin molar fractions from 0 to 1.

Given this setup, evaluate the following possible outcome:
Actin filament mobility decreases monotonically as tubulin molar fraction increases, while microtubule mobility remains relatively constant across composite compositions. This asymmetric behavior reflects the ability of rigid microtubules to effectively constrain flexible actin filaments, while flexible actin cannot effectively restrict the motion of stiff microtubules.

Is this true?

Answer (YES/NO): NO